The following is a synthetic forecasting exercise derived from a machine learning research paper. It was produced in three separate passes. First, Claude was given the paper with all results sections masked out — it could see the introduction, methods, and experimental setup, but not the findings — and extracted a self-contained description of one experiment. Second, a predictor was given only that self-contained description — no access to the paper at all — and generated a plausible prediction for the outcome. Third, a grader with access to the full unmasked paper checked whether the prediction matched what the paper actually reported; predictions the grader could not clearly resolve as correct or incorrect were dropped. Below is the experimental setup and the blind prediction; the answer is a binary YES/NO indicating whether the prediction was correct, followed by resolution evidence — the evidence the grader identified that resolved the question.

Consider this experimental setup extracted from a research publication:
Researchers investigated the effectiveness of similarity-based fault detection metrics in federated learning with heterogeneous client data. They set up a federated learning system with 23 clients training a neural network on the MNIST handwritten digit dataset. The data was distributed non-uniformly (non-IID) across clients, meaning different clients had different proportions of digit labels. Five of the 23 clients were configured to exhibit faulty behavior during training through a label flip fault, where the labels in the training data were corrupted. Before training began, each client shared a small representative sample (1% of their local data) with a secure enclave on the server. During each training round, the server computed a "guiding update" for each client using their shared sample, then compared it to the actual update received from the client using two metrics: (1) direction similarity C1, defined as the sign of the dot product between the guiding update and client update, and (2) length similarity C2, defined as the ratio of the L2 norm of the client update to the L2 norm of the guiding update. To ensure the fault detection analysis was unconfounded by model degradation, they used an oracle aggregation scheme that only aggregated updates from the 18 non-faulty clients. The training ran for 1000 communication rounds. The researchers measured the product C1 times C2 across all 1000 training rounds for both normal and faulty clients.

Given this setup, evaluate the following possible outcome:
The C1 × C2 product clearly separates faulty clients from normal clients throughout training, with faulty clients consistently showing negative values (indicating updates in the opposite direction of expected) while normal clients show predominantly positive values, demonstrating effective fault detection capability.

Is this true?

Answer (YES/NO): YES